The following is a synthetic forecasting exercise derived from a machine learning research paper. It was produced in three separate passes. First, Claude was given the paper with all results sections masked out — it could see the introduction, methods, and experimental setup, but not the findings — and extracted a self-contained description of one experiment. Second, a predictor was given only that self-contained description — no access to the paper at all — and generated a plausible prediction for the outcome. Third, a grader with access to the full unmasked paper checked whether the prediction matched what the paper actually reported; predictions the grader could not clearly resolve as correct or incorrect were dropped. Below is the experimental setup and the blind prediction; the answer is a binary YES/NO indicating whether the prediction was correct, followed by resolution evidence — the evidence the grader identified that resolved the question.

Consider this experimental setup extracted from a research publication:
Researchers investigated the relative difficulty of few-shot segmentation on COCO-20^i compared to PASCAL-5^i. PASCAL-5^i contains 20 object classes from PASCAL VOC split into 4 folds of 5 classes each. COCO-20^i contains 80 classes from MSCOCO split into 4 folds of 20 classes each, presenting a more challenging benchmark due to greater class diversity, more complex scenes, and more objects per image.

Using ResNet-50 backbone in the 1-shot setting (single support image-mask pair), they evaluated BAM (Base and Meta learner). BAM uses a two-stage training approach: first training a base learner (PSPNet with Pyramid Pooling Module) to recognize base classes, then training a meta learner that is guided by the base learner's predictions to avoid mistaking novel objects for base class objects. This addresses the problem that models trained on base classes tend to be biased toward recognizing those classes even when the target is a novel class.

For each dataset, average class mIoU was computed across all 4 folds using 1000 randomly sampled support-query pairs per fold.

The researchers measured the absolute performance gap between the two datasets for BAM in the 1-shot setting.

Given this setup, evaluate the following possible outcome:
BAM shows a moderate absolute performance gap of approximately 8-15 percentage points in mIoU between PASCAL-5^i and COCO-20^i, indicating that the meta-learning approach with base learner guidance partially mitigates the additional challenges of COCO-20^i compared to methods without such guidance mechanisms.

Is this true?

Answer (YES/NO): NO